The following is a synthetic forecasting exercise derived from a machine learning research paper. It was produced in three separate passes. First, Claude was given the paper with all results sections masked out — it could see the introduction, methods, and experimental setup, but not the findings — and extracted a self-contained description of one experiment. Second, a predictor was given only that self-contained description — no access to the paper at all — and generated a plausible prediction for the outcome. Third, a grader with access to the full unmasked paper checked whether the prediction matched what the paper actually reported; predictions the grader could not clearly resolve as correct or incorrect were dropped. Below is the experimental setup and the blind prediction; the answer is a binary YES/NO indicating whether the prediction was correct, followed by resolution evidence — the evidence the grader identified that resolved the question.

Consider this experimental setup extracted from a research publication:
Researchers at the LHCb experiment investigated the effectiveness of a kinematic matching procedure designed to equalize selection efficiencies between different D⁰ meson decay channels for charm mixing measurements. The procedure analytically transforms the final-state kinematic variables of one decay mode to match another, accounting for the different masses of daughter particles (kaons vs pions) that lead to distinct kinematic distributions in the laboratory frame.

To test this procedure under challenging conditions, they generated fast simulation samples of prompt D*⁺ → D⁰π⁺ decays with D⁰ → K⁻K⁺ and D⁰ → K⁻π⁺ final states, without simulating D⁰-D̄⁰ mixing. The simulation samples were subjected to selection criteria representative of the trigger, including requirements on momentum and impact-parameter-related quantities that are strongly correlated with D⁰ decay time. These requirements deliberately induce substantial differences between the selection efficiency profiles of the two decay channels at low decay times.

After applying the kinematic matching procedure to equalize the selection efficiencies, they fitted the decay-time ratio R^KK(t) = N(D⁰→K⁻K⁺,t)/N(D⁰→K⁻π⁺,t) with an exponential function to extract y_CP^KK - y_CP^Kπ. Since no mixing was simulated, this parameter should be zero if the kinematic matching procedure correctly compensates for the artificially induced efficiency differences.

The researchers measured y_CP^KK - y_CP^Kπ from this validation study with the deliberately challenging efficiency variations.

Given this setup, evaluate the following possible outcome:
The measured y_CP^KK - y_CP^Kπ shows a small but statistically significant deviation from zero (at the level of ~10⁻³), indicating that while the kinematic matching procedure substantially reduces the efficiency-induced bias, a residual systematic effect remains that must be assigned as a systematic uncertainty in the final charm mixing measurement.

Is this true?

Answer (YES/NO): NO